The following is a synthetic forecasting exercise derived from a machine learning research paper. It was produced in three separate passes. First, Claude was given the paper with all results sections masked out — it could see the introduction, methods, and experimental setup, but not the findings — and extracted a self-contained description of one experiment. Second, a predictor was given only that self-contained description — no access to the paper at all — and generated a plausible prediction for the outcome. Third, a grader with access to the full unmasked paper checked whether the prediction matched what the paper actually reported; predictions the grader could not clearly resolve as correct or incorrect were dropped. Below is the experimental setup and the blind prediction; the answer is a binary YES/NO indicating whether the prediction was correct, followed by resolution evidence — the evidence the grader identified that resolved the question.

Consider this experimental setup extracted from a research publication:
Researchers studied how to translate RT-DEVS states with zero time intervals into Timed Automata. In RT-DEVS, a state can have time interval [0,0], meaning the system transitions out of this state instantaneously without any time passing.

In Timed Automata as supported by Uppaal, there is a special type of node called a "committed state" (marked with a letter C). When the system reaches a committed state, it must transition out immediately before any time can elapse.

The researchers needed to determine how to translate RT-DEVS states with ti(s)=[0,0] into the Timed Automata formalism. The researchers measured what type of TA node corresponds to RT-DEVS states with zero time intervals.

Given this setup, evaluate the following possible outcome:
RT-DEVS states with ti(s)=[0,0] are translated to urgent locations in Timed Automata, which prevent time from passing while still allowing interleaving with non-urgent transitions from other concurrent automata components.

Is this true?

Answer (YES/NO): NO